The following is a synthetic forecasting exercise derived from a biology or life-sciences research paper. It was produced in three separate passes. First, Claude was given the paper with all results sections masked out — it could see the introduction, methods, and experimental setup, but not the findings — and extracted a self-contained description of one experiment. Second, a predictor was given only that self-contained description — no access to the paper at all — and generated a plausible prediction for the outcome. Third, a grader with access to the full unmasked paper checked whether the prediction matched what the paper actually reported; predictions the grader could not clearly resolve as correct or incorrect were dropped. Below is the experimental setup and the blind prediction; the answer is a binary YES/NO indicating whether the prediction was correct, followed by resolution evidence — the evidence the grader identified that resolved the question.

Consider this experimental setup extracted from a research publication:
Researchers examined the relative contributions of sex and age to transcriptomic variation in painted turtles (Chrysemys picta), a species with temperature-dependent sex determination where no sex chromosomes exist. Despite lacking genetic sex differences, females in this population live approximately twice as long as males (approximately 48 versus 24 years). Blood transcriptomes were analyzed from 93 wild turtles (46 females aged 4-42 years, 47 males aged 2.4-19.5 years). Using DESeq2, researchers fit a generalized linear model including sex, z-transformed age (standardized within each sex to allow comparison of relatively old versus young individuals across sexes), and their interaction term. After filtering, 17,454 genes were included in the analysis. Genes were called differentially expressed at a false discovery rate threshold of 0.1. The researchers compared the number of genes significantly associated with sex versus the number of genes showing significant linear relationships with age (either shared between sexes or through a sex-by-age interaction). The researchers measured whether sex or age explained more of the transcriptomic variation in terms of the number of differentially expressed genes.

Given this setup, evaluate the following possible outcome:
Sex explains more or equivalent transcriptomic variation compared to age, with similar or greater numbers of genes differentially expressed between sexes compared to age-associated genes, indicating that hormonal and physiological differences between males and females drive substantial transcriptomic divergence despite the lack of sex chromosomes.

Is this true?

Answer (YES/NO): YES